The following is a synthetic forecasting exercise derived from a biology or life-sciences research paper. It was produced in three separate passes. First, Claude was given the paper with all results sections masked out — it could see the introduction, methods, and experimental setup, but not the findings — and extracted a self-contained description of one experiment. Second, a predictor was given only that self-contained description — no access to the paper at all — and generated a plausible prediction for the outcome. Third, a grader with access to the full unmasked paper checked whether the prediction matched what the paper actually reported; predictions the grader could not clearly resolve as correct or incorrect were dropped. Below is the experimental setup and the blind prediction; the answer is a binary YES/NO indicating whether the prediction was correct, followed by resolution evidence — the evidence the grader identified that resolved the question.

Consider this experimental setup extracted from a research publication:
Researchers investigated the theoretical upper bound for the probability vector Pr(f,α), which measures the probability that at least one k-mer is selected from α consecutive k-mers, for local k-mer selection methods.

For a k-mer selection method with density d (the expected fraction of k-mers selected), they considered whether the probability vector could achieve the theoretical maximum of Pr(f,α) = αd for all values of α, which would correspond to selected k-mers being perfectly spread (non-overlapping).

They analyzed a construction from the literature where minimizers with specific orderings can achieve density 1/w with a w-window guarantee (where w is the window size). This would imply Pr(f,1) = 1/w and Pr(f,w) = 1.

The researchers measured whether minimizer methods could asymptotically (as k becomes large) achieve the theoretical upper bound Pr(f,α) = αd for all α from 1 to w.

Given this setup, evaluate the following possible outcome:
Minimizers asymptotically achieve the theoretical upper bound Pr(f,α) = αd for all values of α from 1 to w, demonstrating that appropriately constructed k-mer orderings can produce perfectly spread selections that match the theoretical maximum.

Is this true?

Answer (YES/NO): YES